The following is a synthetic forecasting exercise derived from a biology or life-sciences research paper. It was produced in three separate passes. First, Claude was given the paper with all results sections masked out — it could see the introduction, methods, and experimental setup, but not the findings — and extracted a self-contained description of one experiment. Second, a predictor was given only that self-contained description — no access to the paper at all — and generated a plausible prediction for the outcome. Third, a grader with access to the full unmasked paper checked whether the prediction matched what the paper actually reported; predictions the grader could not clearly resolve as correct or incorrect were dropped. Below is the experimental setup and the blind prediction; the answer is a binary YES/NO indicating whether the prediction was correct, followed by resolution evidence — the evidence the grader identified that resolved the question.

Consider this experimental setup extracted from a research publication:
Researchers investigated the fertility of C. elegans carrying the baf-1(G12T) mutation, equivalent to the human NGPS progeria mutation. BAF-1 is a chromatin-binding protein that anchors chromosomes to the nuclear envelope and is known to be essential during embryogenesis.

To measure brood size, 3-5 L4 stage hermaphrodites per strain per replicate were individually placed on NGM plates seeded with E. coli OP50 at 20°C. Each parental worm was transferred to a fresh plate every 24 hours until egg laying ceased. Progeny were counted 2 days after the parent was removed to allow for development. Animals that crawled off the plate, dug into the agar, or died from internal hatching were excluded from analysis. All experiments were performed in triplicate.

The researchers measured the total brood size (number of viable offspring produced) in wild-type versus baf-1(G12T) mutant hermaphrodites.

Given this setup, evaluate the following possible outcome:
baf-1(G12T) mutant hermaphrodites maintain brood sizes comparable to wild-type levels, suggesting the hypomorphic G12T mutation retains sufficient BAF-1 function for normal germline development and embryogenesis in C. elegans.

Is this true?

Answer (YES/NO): YES